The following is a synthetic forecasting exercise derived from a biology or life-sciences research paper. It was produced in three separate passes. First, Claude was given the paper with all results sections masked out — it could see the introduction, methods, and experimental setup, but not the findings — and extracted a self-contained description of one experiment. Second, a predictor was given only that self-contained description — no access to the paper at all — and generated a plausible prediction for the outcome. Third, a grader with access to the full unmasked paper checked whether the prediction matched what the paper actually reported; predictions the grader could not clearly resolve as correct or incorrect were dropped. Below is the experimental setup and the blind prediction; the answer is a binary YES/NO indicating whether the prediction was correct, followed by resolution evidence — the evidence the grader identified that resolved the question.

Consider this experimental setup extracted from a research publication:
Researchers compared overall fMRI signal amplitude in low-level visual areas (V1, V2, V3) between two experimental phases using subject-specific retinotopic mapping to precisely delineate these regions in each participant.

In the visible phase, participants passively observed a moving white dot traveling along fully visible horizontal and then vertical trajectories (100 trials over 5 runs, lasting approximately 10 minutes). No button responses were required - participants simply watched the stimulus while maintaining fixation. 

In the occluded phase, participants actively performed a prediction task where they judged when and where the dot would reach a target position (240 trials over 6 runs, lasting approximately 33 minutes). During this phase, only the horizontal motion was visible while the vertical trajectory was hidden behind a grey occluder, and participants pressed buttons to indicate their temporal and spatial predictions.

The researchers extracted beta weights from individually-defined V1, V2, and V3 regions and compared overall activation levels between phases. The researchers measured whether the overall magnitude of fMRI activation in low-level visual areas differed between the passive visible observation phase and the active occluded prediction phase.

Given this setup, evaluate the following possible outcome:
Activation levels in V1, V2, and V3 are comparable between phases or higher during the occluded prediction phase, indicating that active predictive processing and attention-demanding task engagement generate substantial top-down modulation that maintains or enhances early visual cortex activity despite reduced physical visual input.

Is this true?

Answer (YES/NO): YES